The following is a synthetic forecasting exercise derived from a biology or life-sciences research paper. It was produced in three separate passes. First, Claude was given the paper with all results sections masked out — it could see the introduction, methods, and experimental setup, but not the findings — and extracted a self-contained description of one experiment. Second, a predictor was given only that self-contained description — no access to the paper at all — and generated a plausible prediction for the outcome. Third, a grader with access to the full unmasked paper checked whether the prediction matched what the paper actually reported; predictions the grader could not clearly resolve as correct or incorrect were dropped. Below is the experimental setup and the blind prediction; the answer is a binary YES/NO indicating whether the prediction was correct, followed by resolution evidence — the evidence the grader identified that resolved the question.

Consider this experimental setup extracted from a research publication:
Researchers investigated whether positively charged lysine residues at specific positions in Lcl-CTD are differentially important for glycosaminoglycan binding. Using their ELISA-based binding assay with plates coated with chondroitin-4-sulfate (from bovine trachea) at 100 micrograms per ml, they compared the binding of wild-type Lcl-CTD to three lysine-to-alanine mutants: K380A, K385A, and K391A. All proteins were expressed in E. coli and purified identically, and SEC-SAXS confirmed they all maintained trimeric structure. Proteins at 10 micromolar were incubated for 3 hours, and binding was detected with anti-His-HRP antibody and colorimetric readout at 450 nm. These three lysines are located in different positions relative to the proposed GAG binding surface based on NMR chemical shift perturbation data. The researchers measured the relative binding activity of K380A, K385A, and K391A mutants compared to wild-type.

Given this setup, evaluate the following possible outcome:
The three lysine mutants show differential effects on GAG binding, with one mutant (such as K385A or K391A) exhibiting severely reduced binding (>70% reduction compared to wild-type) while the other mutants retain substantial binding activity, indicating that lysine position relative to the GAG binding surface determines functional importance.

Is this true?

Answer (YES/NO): NO